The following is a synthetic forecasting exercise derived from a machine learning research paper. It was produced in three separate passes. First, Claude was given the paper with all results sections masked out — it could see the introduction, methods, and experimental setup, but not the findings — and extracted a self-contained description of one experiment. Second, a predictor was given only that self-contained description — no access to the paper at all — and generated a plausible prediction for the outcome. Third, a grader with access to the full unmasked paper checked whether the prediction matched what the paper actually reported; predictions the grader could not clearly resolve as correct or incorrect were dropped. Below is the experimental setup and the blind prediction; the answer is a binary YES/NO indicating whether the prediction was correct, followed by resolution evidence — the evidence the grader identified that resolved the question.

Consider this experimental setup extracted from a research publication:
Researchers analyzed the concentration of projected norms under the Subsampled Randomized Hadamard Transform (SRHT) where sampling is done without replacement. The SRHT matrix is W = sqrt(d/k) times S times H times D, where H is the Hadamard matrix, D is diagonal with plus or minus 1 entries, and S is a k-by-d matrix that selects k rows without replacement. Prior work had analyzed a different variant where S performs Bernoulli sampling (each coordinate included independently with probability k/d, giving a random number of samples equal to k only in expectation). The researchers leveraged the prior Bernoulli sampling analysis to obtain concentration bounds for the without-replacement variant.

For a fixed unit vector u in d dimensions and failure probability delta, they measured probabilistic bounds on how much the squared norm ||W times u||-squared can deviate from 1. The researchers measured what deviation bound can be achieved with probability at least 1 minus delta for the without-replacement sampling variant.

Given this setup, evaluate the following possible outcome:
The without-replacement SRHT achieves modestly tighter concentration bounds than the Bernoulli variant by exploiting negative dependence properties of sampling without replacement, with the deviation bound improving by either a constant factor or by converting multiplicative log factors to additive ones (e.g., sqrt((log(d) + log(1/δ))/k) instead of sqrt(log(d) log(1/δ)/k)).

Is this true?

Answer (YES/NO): NO